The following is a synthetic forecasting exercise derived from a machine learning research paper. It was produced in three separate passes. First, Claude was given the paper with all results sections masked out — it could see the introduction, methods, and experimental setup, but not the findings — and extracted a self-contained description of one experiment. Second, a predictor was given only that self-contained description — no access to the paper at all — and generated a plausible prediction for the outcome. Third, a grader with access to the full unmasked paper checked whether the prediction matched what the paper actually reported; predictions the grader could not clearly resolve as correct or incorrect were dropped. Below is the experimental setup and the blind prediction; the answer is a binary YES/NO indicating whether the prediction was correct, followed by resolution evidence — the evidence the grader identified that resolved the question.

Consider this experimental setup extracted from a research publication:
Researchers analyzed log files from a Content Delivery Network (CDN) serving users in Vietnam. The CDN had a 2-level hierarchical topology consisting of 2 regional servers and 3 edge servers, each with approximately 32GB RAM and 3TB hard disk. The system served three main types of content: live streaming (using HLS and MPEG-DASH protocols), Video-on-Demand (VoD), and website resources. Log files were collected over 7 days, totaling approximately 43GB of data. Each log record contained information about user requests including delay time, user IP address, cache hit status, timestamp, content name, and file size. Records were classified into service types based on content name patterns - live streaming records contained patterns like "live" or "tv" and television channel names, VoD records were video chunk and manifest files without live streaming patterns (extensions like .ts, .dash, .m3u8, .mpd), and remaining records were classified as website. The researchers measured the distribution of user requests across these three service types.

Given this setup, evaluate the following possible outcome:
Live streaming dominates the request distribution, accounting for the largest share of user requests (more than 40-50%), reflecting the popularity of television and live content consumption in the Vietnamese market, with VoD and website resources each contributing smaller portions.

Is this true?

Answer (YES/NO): YES